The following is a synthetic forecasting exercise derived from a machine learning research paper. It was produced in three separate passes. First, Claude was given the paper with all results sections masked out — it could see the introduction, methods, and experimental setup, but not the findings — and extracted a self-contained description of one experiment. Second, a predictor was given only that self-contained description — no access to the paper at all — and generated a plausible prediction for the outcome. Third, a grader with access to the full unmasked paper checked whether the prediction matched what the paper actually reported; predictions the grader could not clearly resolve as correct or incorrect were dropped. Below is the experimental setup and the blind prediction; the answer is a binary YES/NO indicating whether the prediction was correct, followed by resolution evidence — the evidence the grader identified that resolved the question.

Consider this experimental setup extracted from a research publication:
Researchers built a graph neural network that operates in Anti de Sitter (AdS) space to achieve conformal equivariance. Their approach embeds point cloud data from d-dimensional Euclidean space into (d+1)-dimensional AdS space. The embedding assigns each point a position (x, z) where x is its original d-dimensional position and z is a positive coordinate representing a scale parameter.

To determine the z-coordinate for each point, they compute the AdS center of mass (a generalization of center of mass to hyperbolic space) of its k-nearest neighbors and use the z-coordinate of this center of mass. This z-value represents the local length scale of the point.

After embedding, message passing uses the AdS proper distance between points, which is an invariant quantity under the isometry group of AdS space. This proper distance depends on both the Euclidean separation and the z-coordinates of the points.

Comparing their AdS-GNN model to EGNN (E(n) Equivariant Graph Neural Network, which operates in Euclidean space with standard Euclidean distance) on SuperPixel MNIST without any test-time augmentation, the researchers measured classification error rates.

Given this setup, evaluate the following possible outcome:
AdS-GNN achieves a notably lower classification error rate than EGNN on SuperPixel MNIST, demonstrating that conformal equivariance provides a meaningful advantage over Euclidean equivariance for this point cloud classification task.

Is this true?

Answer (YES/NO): NO